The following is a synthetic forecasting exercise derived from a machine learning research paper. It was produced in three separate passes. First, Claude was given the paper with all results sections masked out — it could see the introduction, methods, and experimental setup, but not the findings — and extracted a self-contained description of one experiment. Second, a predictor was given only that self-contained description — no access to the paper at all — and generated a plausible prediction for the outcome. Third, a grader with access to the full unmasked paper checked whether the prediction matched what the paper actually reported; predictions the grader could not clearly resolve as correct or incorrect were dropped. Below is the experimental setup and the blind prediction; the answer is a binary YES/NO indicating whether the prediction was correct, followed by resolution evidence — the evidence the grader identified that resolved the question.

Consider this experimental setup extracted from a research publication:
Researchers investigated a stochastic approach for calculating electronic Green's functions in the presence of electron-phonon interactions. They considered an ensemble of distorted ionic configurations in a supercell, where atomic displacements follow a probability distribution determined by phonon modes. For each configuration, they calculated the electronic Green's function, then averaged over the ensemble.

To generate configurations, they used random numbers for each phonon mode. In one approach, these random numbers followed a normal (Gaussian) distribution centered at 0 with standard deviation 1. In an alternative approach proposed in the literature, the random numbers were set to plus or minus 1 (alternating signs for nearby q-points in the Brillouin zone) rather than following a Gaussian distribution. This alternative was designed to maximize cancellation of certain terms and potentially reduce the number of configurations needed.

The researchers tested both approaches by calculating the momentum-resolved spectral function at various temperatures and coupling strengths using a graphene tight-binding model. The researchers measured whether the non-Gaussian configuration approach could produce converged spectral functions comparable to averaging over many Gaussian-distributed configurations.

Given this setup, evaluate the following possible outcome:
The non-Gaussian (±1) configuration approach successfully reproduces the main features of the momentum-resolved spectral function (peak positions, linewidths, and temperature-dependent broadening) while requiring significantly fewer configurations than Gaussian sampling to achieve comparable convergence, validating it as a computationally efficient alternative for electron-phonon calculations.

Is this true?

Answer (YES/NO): NO